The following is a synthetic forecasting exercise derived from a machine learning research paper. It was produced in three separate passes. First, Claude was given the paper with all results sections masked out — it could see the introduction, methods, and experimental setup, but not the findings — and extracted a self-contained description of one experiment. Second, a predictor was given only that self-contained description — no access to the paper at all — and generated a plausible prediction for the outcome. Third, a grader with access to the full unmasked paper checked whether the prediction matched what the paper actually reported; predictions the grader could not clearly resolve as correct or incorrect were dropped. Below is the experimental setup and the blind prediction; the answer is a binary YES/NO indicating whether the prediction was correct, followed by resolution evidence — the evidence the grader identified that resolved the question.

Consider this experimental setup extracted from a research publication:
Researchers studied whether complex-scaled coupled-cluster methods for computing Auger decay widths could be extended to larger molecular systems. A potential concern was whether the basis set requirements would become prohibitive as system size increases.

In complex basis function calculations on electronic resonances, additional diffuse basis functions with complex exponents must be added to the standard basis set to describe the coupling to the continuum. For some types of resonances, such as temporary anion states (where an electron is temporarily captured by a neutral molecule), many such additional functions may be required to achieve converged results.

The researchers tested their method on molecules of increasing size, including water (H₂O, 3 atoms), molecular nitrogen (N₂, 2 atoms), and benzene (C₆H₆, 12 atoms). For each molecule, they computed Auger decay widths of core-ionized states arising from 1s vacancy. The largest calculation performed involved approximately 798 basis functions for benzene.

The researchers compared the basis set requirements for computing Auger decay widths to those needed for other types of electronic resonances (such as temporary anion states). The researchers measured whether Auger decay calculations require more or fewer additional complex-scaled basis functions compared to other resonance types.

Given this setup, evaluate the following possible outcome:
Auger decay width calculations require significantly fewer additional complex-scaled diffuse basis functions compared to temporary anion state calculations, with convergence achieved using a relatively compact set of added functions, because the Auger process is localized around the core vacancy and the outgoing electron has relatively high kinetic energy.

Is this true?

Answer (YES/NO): YES